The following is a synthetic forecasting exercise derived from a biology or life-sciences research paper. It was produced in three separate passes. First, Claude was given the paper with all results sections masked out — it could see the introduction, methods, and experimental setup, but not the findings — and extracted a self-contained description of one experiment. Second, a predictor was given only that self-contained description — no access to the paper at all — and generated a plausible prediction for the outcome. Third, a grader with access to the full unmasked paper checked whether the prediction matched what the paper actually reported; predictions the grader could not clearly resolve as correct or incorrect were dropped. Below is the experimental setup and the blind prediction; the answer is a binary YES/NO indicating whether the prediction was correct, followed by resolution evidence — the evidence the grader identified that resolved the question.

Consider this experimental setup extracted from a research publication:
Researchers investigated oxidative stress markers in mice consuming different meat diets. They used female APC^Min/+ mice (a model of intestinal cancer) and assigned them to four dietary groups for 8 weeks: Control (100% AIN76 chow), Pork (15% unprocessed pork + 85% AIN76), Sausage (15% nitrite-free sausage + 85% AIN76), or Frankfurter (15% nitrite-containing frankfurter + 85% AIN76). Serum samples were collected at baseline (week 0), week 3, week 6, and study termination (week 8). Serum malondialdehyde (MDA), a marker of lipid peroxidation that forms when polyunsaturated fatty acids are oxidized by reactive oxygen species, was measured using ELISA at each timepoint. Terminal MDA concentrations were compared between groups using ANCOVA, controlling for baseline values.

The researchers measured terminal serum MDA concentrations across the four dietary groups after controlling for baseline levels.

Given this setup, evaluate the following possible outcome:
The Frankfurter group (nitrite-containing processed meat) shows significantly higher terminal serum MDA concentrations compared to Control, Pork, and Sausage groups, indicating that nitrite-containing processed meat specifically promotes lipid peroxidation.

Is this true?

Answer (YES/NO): YES